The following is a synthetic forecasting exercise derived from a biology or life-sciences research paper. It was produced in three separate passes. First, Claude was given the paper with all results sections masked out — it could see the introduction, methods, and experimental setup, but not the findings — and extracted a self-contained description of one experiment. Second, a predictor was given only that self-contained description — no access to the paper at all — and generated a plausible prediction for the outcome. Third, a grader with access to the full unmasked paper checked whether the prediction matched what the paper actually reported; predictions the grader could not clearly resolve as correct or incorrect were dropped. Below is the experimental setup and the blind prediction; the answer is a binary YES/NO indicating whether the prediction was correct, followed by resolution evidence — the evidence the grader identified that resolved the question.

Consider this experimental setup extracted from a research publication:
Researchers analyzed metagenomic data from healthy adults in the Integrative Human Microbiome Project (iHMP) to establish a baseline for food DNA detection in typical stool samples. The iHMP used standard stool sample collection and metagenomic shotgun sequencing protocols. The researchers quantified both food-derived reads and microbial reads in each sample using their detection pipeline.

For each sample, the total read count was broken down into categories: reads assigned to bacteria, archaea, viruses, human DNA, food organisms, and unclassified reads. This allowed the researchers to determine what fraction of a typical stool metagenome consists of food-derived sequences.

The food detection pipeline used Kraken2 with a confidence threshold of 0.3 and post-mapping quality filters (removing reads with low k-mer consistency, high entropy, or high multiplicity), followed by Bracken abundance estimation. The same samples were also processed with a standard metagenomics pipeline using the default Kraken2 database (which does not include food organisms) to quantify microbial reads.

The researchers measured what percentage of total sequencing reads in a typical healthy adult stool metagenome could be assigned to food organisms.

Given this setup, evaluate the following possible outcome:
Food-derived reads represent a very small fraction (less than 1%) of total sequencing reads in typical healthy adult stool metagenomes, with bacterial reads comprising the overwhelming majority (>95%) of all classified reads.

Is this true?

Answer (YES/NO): NO